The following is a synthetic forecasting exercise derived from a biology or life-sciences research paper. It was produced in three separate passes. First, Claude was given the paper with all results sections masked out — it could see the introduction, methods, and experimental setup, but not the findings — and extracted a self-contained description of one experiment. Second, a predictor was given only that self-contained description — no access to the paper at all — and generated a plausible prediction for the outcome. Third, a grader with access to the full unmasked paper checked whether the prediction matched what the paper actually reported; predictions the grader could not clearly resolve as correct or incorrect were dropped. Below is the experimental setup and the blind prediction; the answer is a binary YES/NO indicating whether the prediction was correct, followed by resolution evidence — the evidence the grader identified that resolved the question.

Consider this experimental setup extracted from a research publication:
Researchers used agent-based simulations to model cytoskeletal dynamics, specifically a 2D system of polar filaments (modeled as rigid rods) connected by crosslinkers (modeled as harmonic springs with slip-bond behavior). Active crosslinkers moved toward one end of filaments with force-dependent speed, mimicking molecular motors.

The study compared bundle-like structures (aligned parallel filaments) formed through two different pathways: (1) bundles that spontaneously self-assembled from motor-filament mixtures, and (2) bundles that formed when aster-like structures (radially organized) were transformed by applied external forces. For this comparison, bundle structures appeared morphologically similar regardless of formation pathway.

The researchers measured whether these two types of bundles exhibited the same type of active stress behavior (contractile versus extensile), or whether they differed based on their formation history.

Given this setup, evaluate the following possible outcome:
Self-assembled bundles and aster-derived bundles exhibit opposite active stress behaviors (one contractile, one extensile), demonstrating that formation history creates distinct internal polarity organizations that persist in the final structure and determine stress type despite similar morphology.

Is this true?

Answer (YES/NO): YES